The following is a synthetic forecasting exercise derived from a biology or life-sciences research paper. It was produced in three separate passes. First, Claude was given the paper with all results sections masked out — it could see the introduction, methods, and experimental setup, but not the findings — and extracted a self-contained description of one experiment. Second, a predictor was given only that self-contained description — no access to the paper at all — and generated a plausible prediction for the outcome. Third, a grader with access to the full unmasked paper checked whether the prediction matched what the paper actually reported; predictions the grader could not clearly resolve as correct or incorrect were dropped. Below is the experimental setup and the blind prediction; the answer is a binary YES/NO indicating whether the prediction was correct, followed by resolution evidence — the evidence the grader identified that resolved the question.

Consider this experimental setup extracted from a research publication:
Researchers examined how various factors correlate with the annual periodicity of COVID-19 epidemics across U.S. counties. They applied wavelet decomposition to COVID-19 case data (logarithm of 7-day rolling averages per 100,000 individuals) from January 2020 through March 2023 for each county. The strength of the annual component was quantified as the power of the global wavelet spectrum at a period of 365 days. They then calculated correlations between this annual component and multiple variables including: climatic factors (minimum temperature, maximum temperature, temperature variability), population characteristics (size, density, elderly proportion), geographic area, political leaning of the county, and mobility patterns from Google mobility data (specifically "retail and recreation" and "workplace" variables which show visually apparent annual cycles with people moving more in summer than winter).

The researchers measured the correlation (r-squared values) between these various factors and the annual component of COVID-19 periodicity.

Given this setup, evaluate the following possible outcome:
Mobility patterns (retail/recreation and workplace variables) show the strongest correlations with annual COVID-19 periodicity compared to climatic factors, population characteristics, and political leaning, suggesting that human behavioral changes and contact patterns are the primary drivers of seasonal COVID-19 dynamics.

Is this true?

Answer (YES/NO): NO